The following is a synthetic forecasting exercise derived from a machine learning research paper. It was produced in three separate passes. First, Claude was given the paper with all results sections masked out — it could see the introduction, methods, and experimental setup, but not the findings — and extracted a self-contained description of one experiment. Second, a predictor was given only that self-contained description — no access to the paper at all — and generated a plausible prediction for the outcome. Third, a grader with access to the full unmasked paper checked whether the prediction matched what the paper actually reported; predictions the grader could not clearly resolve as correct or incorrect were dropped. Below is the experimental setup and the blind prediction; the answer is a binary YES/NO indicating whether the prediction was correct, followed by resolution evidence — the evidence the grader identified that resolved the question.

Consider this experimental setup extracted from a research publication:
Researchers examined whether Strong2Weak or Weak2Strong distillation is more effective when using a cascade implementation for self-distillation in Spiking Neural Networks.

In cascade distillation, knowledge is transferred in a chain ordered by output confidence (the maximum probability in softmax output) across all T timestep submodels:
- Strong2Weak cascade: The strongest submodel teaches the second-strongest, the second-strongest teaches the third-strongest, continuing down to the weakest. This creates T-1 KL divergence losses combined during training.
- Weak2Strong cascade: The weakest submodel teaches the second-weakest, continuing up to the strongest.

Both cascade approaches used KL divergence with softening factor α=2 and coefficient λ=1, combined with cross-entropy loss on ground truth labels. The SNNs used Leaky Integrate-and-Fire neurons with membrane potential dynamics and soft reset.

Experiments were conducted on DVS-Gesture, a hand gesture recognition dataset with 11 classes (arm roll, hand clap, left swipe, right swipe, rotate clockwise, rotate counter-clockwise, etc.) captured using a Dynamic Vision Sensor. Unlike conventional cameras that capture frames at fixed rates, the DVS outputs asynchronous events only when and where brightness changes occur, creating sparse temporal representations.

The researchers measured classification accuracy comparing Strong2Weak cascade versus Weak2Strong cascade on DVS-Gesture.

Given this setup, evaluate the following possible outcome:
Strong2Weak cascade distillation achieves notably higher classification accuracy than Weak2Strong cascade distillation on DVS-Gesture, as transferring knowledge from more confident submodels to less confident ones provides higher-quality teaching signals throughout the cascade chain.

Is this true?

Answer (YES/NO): YES